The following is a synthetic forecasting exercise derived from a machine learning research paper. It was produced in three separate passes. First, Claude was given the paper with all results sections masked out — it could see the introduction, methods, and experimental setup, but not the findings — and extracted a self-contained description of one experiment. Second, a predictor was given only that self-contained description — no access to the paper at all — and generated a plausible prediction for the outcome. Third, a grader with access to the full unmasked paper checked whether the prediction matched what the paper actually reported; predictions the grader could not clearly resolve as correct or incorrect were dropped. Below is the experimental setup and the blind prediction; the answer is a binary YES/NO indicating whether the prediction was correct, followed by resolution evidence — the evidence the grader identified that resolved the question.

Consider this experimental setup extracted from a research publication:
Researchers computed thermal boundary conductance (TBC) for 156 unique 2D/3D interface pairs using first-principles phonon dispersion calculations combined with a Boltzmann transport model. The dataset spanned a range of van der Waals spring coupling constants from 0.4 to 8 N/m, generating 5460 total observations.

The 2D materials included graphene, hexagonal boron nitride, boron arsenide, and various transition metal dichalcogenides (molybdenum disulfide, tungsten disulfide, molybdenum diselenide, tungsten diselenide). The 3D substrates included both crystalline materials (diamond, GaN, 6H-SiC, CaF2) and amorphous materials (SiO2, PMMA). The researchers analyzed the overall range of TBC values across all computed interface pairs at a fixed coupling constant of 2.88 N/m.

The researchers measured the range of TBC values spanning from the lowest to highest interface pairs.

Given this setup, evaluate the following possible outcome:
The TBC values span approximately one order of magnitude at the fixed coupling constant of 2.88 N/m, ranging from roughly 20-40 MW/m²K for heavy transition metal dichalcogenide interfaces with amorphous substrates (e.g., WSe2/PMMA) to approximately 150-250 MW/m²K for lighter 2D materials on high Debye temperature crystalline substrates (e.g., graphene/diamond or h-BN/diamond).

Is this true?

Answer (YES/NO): NO